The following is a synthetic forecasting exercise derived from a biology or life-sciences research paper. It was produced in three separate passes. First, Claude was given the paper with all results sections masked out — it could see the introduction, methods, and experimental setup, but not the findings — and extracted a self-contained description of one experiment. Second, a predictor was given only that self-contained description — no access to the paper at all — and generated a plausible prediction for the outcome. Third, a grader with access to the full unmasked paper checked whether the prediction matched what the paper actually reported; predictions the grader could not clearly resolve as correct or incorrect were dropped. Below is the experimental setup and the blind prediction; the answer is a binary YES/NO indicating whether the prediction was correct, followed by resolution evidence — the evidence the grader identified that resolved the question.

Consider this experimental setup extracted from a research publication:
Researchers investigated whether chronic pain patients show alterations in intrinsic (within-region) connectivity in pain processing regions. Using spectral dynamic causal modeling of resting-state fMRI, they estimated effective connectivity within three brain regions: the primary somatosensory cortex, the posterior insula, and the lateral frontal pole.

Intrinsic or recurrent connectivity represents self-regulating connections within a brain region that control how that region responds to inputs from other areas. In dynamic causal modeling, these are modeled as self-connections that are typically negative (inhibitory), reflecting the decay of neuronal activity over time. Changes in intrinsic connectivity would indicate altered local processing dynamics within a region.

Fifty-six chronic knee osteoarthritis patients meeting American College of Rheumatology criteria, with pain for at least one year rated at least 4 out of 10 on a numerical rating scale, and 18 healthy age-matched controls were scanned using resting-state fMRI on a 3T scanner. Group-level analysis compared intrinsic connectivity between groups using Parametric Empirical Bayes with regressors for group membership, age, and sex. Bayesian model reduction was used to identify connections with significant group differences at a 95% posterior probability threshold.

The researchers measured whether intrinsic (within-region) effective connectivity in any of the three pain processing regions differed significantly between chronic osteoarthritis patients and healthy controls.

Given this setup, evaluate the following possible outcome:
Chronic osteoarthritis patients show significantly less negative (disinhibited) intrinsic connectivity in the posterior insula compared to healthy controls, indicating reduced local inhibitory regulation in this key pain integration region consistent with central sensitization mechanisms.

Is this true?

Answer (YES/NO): NO